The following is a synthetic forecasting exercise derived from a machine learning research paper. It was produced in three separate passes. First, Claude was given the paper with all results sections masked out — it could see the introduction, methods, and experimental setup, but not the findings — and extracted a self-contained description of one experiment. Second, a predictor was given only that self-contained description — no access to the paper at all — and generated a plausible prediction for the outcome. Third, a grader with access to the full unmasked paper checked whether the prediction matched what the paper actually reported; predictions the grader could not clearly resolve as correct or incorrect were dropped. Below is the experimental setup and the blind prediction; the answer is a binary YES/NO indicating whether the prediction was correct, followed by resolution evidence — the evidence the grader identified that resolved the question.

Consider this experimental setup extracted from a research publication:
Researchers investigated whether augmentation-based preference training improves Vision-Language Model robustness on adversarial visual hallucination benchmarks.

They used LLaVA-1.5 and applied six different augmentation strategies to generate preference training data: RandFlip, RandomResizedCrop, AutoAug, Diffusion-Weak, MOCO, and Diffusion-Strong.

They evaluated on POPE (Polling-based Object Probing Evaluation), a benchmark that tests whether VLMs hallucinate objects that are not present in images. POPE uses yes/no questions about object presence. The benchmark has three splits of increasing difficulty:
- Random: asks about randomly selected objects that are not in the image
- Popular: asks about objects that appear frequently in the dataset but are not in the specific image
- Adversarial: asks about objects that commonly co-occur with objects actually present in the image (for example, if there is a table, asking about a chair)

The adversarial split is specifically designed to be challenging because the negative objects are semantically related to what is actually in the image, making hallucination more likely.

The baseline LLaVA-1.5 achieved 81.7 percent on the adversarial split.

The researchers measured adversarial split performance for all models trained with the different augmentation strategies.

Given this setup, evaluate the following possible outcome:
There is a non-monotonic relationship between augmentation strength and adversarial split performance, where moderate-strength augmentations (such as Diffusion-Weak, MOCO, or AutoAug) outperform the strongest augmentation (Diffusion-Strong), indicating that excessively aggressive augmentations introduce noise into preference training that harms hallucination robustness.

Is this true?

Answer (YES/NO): NO